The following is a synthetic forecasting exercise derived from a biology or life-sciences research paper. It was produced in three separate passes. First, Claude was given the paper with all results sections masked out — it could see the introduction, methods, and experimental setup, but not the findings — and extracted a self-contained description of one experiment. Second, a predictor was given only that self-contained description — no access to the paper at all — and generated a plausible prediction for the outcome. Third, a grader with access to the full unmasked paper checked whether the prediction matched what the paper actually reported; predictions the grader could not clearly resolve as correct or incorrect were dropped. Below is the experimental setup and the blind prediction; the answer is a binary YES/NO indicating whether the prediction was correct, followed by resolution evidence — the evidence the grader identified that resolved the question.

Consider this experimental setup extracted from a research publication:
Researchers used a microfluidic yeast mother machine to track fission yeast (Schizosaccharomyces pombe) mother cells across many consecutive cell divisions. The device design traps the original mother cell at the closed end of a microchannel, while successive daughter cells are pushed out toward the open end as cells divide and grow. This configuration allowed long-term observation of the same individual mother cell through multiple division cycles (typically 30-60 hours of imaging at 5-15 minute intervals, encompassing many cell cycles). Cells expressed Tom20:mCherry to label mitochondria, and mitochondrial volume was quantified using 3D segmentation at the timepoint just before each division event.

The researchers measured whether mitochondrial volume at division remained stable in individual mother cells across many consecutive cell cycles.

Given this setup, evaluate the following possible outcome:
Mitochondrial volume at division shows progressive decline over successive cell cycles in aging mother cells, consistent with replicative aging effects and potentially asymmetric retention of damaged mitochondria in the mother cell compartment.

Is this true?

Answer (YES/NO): NO